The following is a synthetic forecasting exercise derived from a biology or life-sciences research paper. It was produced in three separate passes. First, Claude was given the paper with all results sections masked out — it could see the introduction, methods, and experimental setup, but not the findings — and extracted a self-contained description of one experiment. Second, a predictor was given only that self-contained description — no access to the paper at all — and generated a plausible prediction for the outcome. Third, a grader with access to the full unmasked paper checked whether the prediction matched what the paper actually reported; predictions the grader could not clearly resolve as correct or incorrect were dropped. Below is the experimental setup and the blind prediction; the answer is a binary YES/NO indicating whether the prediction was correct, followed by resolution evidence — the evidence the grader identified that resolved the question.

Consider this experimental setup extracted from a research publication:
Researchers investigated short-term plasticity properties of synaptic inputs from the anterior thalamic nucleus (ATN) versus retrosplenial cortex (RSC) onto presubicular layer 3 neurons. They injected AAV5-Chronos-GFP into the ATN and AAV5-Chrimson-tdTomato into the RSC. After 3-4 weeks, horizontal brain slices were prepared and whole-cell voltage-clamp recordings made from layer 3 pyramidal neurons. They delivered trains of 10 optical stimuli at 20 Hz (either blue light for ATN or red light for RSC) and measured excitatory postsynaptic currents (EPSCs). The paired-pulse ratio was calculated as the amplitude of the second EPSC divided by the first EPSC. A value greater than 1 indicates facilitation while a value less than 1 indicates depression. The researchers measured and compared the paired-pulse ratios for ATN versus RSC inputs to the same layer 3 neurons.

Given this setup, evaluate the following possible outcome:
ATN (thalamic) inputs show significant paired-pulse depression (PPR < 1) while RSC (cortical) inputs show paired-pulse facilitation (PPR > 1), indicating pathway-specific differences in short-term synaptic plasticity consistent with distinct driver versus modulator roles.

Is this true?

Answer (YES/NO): NO